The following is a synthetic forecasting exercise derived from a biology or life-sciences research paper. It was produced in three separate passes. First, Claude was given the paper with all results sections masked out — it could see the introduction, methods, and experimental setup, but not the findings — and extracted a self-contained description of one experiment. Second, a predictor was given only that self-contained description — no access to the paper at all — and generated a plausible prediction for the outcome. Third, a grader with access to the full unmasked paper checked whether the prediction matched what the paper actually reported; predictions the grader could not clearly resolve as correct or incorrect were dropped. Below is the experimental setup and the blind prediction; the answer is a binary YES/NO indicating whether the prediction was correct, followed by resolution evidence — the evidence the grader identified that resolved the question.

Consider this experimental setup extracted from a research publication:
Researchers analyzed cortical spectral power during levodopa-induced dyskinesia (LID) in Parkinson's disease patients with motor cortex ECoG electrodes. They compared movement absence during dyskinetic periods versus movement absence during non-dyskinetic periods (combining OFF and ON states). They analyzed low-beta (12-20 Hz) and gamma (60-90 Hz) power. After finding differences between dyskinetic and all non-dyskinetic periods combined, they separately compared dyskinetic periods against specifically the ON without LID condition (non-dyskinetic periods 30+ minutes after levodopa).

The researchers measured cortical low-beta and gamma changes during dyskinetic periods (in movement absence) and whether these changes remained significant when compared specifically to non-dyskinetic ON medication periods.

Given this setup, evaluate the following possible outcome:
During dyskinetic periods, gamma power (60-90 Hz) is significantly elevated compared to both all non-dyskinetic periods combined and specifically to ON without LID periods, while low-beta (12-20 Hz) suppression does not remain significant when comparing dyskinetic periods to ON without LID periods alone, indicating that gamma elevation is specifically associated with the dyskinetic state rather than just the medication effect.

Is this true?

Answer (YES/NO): NO